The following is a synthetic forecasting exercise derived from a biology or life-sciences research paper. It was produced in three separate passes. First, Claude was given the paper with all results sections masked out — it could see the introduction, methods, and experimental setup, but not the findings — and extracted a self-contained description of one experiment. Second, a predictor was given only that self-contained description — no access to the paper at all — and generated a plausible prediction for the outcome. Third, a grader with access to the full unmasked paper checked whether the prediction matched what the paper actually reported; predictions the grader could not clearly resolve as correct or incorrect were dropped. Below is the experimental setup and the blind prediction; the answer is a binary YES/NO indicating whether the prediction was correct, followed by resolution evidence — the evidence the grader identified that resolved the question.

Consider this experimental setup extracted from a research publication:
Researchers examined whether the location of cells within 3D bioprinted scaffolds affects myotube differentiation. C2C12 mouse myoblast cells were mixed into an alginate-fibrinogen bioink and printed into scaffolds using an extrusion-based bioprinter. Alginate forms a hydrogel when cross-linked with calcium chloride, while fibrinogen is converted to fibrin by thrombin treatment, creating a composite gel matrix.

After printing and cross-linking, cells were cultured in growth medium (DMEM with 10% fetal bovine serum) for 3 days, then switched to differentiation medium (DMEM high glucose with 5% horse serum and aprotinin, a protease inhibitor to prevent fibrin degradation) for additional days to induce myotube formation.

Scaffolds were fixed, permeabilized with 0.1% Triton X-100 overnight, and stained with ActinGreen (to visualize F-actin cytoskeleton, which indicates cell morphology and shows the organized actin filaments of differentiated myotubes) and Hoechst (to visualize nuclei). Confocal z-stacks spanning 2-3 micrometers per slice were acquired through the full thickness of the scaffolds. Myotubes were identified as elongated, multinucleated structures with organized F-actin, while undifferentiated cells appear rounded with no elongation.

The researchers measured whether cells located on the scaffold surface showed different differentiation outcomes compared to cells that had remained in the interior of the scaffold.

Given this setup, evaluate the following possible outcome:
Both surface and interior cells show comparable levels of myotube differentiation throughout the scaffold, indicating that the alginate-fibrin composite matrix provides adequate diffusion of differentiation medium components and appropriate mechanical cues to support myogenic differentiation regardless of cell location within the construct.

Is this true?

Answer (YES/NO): NO